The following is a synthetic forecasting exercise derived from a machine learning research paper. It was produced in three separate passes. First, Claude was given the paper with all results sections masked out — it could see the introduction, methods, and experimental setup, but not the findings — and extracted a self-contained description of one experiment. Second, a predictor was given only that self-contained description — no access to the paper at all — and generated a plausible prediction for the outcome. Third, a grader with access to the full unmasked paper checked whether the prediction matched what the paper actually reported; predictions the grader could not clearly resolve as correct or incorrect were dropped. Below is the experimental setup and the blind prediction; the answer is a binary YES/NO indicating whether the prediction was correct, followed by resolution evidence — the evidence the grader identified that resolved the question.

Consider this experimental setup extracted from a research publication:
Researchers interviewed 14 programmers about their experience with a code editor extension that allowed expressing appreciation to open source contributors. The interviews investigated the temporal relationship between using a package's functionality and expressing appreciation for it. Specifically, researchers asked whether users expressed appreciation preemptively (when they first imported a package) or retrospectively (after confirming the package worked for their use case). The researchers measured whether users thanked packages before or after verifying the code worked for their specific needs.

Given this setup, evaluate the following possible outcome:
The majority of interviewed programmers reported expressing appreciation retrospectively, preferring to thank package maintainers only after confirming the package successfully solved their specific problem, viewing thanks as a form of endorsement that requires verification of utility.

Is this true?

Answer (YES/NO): YES